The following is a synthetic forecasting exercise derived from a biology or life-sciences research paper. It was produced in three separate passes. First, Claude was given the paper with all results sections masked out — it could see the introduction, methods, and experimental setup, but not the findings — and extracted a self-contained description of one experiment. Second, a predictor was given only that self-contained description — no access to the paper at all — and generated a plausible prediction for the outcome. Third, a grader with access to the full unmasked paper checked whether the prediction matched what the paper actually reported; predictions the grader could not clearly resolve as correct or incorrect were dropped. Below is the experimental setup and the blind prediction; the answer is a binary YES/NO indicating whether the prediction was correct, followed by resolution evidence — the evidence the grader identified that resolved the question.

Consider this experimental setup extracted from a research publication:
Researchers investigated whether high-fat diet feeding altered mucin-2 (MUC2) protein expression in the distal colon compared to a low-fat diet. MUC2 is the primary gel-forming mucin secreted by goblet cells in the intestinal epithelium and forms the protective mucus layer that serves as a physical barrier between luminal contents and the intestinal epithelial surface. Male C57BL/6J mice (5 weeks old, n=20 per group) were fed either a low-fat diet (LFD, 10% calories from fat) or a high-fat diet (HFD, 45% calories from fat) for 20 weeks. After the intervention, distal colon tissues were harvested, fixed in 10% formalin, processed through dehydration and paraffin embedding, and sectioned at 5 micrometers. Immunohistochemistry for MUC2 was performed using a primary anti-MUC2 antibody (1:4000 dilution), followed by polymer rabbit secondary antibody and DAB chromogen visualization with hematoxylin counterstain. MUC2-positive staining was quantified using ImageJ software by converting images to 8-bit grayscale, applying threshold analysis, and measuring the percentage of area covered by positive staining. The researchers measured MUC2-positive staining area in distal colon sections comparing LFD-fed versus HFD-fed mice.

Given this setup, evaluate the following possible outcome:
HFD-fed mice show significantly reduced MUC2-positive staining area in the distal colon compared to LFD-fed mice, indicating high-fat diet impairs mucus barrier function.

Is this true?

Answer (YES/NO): NO